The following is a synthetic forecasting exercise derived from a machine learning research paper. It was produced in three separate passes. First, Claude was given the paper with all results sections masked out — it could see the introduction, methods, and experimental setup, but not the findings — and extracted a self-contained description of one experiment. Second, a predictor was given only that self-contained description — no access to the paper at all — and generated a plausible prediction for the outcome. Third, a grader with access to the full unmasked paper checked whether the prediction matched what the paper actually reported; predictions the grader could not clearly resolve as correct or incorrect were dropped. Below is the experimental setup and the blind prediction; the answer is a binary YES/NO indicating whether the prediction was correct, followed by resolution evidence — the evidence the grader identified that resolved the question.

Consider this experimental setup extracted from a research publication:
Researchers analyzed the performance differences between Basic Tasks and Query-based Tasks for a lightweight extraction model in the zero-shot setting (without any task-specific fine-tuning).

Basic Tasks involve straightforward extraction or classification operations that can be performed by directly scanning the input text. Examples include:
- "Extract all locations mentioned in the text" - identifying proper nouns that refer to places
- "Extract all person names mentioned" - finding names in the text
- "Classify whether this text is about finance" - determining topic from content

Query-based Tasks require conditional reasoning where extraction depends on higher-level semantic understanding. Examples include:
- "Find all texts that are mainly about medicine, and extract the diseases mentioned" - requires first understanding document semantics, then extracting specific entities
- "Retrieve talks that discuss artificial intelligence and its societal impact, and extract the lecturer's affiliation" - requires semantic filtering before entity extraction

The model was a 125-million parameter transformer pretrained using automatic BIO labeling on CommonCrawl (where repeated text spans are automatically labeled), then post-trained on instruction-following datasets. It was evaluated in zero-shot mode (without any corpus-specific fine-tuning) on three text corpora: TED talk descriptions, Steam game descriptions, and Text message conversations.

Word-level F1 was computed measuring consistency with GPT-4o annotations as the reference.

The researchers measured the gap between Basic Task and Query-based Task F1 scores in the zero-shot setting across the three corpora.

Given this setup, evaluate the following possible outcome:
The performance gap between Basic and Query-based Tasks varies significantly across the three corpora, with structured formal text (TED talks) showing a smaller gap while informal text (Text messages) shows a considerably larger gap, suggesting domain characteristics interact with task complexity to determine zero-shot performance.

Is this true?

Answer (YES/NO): NO